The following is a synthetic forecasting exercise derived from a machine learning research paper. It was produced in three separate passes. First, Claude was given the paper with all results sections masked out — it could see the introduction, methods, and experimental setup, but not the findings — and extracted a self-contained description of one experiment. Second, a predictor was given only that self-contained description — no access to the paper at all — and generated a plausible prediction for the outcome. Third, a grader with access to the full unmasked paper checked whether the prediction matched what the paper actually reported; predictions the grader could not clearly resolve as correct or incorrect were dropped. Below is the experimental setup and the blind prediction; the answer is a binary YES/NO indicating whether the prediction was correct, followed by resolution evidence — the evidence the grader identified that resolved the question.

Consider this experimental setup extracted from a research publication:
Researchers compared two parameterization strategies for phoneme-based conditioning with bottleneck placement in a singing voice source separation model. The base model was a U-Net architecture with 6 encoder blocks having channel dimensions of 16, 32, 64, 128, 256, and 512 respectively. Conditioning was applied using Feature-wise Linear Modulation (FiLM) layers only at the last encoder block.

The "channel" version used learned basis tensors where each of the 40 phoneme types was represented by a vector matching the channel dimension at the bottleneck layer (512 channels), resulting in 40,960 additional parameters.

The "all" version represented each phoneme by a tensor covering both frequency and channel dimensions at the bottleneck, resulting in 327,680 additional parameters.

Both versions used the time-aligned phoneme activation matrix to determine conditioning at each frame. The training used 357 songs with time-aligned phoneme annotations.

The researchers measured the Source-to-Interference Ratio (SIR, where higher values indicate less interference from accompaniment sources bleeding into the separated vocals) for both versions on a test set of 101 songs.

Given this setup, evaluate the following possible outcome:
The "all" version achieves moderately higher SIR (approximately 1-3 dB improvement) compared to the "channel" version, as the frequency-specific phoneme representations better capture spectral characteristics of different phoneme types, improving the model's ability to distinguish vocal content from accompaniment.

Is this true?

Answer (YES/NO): NO